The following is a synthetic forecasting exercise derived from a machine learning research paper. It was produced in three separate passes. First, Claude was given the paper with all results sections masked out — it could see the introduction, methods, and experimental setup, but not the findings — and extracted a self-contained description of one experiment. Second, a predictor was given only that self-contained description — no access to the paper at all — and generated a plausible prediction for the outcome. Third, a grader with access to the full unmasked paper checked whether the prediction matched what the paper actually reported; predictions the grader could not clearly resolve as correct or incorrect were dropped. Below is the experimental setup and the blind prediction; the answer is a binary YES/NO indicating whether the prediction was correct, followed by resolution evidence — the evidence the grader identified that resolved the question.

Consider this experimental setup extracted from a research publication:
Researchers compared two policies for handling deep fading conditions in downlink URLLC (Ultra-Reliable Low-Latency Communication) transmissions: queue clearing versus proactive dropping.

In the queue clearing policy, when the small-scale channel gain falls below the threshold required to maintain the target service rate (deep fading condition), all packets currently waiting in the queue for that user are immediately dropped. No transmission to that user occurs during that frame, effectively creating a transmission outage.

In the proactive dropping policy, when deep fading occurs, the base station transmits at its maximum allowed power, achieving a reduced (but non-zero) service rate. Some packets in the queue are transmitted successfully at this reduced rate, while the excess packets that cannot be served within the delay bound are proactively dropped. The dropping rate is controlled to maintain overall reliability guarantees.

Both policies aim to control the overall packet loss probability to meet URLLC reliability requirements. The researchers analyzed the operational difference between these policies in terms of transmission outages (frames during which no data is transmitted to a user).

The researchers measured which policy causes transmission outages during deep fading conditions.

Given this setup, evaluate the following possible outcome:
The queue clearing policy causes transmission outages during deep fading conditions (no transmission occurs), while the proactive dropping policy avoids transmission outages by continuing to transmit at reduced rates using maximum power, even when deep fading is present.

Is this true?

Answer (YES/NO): YES